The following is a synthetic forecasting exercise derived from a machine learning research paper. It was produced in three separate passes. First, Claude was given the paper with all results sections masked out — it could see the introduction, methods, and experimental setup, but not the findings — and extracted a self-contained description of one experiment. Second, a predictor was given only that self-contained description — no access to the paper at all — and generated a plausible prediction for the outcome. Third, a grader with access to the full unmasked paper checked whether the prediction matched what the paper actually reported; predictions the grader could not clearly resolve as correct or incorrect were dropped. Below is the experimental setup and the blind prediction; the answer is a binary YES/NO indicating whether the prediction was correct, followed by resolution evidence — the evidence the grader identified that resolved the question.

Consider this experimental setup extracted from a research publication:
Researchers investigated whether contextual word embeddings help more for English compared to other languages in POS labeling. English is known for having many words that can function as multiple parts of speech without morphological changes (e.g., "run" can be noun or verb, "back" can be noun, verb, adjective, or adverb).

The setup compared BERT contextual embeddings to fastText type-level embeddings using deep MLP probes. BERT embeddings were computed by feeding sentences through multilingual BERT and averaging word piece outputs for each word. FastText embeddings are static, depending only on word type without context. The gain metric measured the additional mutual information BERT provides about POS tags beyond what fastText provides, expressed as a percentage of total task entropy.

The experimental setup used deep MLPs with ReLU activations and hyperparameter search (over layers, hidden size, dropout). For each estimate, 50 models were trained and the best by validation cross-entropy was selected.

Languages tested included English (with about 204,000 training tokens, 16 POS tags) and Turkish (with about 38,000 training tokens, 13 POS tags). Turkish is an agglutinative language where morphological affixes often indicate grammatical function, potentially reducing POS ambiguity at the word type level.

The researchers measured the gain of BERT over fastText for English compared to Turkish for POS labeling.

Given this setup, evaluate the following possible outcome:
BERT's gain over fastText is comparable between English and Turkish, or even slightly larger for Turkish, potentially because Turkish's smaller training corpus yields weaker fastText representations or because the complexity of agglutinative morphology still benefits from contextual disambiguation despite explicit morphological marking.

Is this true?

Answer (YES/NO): NO